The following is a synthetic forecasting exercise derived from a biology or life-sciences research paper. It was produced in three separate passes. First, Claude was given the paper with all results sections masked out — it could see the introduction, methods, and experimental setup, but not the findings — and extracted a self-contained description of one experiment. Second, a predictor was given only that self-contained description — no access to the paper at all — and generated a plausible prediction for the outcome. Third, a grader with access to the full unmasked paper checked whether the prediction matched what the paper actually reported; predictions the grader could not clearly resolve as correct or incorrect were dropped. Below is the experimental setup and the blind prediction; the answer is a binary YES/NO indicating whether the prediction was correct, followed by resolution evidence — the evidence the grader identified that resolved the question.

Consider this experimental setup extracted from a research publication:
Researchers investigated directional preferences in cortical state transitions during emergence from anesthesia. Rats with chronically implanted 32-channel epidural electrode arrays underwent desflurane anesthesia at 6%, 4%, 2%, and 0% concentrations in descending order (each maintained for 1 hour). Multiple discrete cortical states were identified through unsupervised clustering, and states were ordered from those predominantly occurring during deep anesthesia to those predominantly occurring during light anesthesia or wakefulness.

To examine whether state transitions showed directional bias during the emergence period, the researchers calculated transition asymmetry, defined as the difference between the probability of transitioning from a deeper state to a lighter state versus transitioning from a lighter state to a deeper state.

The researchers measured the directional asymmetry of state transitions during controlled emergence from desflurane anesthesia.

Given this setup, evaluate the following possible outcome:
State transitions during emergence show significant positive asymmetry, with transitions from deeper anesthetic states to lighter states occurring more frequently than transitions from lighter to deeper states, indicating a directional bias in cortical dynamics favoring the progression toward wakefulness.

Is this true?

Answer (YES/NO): NO